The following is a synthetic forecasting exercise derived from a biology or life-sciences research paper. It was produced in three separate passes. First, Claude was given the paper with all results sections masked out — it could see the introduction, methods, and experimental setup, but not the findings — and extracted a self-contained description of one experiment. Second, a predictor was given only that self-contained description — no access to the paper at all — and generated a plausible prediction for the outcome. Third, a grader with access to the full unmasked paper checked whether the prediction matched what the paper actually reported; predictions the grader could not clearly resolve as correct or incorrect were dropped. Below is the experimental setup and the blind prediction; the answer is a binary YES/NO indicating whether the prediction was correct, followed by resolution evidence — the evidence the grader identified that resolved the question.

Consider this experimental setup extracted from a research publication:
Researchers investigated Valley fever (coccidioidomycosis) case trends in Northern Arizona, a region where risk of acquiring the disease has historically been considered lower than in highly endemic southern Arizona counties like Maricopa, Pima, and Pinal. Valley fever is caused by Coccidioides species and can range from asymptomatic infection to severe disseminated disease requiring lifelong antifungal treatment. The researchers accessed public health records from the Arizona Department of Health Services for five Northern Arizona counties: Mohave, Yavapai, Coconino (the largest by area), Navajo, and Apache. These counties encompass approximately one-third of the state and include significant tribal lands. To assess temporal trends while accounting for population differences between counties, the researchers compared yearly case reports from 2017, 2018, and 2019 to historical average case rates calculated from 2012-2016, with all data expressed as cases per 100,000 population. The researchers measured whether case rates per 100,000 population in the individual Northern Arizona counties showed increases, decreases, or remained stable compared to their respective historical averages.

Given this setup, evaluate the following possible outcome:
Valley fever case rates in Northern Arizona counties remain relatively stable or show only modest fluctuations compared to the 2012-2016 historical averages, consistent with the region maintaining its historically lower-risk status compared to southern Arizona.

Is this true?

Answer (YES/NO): NO